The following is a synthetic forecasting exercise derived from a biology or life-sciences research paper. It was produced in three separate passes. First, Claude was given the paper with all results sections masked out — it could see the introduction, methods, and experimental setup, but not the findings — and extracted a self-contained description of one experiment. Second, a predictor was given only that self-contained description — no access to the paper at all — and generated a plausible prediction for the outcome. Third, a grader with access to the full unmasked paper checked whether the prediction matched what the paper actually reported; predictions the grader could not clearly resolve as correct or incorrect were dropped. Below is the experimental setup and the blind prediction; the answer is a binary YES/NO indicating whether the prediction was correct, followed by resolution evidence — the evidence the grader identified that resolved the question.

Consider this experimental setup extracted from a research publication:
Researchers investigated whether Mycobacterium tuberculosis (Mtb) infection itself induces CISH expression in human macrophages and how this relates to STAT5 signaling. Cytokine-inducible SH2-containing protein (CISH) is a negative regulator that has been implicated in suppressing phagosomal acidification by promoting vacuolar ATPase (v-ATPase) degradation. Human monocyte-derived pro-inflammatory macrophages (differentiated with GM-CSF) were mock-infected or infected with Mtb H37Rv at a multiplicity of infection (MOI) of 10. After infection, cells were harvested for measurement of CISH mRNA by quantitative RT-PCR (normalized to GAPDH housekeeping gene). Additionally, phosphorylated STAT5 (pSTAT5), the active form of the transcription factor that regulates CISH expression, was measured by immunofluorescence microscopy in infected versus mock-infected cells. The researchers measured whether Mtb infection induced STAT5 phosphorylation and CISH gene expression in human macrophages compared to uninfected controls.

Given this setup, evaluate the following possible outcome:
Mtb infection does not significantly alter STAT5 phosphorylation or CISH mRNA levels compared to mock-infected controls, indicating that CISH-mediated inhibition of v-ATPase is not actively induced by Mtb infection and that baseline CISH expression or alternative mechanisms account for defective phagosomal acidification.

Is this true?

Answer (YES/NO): NO